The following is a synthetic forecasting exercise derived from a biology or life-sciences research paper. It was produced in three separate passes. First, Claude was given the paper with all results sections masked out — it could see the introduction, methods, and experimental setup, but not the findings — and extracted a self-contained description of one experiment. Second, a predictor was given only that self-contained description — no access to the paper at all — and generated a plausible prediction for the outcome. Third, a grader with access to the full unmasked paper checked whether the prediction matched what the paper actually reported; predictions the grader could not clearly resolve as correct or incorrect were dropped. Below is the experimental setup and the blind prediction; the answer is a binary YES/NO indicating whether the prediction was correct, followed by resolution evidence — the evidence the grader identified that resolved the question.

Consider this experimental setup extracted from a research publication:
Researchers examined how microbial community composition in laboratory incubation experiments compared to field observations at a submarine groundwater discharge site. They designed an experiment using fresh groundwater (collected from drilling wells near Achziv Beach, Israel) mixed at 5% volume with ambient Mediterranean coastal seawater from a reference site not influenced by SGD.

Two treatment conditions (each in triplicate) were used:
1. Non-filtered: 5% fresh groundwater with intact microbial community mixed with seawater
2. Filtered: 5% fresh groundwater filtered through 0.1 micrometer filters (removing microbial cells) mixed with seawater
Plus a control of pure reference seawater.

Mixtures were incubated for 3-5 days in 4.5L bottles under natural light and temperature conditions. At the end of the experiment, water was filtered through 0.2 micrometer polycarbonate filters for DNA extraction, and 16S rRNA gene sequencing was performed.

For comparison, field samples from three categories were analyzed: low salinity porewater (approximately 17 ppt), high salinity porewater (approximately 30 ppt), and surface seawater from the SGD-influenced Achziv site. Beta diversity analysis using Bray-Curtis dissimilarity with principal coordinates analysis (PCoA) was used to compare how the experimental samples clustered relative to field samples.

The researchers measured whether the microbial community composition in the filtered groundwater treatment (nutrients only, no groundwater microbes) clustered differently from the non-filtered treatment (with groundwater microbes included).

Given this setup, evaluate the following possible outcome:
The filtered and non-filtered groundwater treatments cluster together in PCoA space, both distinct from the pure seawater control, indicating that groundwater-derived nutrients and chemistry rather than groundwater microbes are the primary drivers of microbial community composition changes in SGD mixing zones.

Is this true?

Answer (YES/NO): NO